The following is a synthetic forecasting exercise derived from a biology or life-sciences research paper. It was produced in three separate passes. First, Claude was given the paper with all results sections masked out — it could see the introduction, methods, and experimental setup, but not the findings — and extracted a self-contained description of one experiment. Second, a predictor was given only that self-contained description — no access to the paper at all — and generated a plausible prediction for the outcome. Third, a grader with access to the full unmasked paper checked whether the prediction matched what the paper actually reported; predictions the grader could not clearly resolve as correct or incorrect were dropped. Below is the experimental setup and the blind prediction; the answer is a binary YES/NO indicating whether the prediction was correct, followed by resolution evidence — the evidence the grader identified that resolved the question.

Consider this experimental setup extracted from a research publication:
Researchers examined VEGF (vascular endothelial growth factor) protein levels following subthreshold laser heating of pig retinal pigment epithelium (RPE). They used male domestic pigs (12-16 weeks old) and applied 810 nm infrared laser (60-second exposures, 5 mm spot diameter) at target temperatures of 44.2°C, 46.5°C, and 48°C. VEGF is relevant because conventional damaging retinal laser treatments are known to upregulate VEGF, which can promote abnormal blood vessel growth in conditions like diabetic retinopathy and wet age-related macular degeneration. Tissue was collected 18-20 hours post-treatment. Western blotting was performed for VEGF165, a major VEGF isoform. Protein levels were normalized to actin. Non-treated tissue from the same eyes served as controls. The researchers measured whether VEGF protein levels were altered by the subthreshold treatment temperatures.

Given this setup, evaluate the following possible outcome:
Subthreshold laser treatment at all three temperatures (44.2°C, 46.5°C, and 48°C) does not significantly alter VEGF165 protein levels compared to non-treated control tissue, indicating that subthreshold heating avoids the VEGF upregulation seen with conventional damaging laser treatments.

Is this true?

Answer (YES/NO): NO